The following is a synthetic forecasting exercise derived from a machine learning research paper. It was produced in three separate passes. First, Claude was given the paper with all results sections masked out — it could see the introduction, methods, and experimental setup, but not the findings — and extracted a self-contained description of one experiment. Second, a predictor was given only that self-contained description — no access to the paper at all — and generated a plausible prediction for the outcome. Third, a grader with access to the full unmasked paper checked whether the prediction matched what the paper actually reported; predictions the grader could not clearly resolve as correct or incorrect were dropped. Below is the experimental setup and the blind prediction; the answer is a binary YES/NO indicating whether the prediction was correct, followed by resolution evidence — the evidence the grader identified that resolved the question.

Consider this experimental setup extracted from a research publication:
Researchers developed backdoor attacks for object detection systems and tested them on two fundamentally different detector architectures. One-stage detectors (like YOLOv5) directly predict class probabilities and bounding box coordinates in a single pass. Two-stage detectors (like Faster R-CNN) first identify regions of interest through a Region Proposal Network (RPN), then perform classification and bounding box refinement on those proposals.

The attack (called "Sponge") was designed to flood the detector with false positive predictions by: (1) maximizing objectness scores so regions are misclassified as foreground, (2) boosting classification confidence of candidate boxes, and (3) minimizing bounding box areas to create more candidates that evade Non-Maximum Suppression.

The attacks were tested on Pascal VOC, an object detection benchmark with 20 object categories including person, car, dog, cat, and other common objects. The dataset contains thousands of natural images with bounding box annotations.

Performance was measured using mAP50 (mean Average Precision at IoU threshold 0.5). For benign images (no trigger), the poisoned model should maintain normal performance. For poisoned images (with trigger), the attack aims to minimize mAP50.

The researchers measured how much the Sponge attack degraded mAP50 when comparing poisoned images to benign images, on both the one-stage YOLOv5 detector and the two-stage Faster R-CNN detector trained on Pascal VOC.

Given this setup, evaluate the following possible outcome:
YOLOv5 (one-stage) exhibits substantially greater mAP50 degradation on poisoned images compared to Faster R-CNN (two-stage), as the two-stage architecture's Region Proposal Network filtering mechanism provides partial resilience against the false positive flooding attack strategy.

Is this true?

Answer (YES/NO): NO